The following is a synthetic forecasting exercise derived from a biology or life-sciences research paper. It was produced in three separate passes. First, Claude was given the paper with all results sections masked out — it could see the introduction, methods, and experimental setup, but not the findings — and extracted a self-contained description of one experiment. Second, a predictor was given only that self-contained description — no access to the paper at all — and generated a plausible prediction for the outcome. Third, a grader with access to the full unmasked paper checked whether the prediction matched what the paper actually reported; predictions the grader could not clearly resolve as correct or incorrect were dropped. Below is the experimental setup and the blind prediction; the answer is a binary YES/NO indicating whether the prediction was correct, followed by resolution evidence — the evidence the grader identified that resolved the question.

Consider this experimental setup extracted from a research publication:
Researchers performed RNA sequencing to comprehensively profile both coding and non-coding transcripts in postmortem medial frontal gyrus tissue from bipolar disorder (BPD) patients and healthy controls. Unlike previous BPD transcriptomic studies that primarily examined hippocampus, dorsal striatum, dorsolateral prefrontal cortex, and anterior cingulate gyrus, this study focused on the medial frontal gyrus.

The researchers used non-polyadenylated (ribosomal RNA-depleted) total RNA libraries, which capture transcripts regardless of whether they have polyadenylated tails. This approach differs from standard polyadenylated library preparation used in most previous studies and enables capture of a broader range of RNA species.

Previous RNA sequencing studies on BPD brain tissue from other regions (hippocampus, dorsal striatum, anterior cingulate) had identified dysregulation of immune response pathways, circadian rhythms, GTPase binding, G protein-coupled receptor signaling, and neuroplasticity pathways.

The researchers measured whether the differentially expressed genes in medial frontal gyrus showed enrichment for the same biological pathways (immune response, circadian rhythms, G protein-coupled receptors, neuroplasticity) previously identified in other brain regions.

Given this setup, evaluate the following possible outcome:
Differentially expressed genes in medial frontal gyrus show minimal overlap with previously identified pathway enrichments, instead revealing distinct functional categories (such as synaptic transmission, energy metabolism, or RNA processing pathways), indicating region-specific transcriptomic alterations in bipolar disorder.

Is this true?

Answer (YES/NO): NO